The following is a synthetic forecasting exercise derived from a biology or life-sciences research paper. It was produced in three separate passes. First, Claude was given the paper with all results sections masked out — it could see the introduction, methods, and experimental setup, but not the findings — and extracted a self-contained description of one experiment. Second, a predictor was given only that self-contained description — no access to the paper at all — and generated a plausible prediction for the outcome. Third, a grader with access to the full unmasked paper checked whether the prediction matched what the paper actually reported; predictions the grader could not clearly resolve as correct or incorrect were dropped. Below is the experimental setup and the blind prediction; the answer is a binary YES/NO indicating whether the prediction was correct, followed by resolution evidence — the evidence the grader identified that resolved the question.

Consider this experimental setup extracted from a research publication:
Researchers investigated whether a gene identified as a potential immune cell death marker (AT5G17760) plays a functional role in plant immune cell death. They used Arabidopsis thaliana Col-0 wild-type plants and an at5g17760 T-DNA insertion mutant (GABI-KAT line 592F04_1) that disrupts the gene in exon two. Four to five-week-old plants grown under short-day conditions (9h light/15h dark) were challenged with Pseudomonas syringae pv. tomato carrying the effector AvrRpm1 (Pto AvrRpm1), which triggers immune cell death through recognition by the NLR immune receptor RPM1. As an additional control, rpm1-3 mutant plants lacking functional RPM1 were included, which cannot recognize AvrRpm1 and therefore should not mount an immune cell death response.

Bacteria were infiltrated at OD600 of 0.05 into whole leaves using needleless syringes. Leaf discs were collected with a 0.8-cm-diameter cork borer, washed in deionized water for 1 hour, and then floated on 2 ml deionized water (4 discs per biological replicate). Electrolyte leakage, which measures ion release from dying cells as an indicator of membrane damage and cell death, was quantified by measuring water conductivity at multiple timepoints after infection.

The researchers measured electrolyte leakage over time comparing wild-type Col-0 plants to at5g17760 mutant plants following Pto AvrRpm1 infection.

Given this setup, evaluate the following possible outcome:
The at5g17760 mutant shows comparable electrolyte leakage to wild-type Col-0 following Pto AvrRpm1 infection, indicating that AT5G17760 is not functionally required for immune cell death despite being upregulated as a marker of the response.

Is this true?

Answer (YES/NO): YES